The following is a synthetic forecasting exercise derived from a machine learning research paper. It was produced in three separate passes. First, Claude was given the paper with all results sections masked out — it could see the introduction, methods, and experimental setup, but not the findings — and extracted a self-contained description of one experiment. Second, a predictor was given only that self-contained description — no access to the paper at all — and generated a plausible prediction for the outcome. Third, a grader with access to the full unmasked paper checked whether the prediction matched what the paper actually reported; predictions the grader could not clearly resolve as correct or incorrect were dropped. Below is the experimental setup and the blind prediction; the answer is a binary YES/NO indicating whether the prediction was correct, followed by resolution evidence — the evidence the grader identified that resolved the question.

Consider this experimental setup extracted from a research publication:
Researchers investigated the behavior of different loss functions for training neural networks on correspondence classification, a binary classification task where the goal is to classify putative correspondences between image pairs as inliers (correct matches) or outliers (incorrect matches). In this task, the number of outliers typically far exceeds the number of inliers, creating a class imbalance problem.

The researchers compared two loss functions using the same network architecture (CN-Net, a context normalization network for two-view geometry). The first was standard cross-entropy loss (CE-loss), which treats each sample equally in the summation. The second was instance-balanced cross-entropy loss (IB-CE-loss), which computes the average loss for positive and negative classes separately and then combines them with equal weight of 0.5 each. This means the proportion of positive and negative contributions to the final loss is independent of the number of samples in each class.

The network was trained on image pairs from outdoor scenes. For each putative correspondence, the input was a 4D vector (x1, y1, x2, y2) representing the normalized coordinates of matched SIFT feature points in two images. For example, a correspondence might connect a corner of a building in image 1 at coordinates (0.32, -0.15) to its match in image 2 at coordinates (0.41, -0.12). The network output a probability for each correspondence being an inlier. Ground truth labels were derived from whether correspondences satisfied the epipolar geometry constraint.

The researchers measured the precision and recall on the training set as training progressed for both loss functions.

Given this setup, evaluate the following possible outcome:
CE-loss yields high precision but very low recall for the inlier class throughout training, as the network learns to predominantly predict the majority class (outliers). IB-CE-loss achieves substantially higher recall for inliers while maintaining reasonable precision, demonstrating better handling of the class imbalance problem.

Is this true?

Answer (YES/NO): NO